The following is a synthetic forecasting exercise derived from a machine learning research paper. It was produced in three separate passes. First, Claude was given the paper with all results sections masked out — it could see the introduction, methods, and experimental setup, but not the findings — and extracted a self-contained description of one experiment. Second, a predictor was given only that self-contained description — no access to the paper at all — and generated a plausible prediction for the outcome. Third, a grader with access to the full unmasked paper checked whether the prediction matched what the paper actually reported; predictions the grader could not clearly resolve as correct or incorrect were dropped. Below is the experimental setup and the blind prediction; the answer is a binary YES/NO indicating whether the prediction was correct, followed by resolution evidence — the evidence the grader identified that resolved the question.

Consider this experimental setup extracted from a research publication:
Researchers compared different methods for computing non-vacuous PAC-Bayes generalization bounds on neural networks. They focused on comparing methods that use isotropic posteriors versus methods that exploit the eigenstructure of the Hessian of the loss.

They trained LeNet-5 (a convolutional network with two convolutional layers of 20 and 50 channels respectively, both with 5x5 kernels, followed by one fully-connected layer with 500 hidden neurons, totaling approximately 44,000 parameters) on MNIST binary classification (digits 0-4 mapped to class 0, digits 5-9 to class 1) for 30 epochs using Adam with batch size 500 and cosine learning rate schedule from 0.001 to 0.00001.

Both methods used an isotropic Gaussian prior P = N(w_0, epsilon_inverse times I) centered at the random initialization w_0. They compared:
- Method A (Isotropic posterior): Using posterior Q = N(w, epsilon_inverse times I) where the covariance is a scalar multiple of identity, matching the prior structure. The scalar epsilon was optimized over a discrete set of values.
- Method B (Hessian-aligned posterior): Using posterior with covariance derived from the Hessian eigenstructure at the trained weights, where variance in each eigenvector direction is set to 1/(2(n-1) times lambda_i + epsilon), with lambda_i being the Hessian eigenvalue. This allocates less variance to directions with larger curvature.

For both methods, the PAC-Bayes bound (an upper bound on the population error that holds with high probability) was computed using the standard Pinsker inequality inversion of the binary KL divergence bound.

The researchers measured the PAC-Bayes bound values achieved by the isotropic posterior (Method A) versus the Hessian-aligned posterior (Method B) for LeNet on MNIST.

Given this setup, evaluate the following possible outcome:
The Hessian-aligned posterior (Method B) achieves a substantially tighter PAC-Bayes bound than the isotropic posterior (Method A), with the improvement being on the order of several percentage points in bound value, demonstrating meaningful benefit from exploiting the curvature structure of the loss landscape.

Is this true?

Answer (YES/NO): YES